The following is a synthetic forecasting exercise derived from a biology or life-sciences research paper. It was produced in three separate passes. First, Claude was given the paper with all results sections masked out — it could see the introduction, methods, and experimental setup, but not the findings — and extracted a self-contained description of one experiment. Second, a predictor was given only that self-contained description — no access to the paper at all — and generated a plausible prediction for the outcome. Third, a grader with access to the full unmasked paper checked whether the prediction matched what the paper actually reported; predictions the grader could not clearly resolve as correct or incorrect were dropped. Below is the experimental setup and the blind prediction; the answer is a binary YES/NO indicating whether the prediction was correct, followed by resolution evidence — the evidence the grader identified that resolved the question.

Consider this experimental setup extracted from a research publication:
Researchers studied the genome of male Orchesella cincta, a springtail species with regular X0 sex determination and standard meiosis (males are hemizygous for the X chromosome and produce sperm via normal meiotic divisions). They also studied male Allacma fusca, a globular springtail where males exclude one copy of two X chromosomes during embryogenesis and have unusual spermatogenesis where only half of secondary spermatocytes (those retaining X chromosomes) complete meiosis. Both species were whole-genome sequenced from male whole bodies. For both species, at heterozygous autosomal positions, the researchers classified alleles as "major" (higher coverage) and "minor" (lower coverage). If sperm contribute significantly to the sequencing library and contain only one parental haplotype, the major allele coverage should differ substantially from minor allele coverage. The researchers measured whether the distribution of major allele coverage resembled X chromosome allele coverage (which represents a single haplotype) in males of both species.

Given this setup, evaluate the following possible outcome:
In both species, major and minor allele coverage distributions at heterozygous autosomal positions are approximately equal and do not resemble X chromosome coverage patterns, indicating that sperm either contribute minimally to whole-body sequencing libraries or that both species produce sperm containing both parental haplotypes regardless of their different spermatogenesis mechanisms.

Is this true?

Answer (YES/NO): NO